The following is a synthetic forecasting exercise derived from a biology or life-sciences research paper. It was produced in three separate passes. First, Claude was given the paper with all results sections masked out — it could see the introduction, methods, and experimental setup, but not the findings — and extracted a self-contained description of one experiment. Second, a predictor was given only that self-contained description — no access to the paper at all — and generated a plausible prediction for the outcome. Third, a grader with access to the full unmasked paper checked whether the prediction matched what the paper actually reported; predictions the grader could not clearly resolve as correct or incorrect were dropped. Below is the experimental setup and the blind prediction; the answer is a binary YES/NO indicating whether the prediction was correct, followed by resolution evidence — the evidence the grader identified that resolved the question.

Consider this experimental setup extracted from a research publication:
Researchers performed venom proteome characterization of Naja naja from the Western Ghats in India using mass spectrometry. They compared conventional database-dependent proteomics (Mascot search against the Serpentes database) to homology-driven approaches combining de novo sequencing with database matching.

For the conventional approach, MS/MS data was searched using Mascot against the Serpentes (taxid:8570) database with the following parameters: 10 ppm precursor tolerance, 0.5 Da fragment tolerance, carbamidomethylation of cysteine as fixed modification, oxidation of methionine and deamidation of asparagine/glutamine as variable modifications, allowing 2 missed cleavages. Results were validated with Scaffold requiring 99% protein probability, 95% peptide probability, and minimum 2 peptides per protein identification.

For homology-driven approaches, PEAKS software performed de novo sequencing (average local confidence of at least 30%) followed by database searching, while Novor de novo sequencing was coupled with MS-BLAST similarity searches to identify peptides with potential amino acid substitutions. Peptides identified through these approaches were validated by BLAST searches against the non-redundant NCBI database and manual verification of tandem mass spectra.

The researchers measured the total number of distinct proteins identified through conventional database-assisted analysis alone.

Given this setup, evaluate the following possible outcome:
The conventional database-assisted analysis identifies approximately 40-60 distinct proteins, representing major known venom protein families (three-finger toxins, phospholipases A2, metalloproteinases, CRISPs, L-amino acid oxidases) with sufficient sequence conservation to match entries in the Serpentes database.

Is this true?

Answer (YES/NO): NO